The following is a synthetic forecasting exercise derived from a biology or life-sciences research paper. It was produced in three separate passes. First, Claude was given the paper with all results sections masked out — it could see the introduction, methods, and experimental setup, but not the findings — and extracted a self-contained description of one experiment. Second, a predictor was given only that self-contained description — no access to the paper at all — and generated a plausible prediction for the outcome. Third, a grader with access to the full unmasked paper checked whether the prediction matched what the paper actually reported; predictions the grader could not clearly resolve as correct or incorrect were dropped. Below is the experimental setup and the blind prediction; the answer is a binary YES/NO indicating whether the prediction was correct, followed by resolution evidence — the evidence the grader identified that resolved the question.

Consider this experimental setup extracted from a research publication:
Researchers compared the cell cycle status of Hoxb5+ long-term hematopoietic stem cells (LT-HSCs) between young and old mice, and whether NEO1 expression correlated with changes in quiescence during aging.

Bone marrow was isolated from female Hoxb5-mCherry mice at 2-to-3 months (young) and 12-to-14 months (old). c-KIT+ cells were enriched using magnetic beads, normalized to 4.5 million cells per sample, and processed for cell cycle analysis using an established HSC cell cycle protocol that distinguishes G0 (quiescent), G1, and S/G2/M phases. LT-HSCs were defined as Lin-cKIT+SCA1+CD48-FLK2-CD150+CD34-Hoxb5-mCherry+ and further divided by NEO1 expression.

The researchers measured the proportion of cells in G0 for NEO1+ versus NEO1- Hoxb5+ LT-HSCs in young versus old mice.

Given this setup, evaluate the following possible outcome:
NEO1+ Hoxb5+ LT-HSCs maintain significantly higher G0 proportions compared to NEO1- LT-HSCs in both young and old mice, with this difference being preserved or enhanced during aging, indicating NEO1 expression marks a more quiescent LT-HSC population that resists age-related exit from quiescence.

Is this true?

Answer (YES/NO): NO